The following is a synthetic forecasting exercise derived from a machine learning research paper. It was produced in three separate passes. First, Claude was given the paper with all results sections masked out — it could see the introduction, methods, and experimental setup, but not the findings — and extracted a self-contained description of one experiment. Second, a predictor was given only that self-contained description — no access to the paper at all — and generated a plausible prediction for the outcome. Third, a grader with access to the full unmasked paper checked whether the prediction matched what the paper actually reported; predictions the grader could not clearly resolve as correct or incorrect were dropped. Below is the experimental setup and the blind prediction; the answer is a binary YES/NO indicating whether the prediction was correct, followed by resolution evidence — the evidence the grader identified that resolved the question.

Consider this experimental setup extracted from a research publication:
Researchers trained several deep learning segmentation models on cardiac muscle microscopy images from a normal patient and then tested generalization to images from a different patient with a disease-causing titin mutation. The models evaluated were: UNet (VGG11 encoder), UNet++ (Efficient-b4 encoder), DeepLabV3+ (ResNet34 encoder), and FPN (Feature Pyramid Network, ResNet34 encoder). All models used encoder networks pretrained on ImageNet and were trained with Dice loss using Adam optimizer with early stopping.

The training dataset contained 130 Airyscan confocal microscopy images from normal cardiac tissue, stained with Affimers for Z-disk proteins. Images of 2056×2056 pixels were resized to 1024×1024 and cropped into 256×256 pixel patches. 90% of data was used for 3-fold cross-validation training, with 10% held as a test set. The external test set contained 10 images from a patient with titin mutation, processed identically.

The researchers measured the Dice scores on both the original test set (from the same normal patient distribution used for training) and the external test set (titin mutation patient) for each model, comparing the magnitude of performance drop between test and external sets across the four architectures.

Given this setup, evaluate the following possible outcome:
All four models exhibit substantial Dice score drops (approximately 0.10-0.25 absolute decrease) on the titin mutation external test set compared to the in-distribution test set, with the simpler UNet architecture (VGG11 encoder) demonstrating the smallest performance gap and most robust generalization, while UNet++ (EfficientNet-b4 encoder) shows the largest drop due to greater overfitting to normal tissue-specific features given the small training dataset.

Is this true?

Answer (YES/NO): NO